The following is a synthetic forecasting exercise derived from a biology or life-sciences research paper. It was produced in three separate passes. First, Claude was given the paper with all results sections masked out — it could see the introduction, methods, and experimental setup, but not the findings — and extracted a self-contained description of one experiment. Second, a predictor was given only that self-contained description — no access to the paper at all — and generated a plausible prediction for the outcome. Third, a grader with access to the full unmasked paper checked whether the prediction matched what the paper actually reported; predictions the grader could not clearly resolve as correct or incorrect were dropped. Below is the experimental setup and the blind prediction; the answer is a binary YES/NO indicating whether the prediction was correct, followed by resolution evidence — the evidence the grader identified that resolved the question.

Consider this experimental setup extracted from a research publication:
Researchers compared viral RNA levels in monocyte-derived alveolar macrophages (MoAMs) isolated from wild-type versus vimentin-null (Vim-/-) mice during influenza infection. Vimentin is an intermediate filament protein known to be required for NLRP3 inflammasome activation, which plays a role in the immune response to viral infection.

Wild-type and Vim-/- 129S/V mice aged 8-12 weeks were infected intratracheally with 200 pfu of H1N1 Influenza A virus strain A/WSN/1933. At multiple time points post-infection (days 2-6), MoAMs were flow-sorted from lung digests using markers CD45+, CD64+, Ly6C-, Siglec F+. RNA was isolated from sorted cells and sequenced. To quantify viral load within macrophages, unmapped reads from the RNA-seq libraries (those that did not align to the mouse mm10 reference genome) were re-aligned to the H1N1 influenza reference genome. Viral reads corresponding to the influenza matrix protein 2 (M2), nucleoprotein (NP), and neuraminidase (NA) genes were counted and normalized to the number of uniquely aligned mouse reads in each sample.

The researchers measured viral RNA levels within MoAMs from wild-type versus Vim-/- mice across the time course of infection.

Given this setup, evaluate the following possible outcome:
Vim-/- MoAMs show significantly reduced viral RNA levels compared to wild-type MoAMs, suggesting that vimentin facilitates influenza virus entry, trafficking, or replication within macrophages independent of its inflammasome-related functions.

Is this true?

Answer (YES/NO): NO